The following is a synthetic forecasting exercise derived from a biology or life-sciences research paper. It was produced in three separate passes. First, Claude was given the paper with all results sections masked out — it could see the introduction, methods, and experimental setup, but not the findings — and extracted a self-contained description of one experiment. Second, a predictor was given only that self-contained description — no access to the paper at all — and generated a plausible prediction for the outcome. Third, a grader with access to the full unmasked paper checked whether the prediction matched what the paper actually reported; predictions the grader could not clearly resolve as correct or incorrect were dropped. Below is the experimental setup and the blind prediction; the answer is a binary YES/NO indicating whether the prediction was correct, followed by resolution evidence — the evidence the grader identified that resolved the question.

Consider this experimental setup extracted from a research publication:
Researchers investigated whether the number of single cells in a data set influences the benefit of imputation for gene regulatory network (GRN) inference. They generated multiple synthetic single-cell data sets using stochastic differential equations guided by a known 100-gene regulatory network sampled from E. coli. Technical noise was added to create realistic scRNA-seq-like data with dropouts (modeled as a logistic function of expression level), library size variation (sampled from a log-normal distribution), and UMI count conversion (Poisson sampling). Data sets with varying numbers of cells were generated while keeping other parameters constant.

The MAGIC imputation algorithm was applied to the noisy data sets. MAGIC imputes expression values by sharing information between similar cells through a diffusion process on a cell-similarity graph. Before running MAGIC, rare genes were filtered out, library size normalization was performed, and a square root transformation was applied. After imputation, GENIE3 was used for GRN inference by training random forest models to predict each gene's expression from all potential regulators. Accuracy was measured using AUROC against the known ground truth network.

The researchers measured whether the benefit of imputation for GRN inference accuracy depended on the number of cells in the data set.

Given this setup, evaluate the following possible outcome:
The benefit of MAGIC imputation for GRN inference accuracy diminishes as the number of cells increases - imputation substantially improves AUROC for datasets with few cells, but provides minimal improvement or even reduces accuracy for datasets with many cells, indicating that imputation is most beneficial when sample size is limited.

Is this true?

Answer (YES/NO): NO